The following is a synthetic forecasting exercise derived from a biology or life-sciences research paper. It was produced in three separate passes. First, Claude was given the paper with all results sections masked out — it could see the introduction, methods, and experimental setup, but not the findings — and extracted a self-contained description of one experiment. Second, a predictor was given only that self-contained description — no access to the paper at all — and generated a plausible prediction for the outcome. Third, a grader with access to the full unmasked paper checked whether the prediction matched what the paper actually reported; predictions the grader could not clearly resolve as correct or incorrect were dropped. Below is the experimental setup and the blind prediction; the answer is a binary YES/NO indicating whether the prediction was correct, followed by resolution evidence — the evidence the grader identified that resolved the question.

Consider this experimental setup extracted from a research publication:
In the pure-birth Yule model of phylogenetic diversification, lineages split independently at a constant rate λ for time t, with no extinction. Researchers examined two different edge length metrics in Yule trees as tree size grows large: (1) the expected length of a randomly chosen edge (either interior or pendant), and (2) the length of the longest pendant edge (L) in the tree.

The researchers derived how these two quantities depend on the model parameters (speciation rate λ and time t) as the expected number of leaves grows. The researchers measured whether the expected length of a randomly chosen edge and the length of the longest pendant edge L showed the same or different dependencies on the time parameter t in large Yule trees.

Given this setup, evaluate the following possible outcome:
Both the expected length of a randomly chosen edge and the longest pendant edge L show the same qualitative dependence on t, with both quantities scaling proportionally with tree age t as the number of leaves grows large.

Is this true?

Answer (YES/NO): NO